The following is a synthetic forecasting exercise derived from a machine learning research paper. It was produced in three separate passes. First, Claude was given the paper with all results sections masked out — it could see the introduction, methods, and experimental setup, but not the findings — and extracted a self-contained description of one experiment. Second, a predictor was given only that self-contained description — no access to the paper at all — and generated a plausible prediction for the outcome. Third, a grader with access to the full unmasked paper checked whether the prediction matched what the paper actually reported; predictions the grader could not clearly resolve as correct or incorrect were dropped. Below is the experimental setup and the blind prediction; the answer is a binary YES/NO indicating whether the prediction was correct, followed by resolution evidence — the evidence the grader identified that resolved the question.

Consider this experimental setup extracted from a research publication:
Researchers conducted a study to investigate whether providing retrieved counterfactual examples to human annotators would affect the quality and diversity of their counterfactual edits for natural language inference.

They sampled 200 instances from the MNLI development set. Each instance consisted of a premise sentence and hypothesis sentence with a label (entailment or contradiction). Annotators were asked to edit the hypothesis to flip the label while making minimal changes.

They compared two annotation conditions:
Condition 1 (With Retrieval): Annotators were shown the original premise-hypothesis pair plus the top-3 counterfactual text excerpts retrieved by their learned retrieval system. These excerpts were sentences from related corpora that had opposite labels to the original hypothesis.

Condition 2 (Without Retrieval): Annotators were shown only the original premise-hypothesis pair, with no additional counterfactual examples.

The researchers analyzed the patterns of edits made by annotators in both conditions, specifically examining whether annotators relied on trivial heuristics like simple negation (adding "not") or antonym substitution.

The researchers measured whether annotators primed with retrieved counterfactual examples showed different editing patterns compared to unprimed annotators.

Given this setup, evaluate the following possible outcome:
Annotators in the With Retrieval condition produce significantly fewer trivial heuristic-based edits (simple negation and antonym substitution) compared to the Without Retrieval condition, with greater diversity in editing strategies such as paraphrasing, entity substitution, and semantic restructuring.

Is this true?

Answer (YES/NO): YES